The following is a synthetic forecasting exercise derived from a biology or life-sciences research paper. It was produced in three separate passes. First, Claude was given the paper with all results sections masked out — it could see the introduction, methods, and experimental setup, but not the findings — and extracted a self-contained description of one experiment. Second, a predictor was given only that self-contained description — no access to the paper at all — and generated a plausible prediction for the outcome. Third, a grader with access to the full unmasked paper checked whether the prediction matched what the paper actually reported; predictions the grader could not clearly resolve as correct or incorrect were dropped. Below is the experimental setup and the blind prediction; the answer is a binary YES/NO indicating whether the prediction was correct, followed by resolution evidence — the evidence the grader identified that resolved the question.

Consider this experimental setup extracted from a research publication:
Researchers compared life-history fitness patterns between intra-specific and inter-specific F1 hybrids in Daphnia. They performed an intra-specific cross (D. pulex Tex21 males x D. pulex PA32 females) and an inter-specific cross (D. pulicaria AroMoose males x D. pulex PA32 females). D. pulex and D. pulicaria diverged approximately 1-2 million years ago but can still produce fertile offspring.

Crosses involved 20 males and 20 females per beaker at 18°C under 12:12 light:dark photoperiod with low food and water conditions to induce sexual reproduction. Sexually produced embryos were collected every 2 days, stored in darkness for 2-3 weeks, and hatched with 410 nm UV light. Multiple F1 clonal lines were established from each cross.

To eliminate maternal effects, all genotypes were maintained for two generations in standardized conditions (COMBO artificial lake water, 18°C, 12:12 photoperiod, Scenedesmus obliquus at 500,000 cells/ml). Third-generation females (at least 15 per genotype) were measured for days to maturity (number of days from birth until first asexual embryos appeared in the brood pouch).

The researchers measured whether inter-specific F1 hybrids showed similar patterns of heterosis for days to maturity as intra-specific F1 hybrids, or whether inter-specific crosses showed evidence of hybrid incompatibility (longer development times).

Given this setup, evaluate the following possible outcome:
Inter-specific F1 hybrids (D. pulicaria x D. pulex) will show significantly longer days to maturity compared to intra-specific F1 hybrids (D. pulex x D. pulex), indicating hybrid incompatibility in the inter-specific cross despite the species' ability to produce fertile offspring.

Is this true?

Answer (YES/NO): NO